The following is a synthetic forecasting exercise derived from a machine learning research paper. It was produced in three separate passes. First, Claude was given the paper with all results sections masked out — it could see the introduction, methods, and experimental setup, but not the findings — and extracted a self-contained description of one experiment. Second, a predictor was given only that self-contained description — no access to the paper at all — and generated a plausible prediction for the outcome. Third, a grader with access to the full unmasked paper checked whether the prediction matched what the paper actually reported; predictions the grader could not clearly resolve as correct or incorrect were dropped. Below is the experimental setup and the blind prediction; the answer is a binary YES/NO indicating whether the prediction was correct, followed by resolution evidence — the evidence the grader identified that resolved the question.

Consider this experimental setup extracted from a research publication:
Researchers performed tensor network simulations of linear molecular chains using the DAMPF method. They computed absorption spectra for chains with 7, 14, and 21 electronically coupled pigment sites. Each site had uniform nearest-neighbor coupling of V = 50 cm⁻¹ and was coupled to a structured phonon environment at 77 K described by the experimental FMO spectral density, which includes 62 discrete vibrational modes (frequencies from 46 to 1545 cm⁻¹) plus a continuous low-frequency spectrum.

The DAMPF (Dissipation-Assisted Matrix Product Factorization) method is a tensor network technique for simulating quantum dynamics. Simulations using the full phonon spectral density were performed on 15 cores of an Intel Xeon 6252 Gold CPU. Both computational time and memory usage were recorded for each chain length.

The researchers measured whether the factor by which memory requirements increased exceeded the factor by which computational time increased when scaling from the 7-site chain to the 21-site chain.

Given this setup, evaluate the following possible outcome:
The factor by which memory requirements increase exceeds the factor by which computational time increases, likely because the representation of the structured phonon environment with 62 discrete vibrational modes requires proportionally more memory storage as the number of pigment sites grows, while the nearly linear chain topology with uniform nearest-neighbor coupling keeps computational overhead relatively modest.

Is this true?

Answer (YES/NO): YES